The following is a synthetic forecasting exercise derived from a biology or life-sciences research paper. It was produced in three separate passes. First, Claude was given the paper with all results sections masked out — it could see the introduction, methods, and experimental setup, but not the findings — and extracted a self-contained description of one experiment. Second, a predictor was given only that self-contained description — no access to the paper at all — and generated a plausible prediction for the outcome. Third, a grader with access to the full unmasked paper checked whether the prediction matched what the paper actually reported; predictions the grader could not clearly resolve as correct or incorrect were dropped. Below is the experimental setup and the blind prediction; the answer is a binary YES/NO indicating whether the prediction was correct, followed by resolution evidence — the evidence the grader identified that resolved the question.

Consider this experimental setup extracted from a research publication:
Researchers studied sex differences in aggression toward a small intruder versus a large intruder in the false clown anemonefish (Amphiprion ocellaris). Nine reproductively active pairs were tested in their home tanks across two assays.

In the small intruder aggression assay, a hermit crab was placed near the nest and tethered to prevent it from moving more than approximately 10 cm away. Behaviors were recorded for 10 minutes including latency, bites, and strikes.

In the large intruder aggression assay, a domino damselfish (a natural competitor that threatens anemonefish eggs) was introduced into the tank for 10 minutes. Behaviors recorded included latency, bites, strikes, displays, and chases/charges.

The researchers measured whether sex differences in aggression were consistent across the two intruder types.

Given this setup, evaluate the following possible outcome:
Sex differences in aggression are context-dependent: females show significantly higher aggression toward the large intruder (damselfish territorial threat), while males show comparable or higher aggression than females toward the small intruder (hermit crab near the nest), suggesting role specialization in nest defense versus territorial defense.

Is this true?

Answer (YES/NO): YES